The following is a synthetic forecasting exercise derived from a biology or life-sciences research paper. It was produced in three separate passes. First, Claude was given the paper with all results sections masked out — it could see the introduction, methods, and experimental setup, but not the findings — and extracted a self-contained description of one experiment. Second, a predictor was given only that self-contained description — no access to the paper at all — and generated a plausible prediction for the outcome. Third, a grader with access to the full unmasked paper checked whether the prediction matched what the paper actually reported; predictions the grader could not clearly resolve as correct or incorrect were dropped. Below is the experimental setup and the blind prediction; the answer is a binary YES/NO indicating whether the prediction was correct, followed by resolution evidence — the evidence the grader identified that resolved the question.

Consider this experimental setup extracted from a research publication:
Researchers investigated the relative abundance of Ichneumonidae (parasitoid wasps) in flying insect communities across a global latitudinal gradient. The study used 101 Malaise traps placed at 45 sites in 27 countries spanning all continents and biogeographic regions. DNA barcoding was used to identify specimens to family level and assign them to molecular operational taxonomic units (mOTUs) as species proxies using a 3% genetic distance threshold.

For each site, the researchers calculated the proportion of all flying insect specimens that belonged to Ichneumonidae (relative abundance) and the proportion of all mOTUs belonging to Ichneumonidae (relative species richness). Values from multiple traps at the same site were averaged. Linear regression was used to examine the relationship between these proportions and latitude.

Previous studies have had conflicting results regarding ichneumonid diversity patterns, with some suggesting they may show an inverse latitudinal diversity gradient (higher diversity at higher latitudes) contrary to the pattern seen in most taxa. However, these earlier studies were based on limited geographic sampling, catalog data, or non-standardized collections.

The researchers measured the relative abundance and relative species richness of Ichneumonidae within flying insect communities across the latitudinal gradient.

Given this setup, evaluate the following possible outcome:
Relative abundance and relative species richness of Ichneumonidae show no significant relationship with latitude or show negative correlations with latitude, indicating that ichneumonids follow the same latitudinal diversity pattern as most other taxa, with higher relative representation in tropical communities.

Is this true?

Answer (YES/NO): NO